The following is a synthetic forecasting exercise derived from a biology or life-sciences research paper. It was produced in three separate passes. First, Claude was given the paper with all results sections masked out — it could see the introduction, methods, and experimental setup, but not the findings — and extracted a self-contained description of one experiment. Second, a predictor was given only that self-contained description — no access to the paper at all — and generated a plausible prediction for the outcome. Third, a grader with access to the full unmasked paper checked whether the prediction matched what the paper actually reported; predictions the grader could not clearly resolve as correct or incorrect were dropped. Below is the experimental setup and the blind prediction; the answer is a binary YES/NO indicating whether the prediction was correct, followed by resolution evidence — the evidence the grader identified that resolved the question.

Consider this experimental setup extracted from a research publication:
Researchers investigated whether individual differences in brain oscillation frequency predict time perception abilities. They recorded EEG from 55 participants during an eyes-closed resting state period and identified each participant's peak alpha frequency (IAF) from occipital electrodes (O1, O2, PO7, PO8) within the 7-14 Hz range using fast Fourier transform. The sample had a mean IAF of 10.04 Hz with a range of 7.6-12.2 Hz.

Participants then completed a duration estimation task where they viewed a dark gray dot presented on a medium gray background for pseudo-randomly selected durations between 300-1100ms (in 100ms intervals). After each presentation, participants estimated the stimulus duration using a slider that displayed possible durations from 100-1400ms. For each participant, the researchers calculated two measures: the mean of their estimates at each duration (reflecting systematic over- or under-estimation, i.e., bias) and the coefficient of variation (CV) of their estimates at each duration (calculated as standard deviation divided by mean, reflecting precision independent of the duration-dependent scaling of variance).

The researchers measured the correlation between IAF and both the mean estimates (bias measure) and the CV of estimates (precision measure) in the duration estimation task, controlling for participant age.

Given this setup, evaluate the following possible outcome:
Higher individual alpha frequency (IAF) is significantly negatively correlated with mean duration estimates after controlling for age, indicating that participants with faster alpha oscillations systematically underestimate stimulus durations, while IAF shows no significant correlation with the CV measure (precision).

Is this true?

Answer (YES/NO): NO